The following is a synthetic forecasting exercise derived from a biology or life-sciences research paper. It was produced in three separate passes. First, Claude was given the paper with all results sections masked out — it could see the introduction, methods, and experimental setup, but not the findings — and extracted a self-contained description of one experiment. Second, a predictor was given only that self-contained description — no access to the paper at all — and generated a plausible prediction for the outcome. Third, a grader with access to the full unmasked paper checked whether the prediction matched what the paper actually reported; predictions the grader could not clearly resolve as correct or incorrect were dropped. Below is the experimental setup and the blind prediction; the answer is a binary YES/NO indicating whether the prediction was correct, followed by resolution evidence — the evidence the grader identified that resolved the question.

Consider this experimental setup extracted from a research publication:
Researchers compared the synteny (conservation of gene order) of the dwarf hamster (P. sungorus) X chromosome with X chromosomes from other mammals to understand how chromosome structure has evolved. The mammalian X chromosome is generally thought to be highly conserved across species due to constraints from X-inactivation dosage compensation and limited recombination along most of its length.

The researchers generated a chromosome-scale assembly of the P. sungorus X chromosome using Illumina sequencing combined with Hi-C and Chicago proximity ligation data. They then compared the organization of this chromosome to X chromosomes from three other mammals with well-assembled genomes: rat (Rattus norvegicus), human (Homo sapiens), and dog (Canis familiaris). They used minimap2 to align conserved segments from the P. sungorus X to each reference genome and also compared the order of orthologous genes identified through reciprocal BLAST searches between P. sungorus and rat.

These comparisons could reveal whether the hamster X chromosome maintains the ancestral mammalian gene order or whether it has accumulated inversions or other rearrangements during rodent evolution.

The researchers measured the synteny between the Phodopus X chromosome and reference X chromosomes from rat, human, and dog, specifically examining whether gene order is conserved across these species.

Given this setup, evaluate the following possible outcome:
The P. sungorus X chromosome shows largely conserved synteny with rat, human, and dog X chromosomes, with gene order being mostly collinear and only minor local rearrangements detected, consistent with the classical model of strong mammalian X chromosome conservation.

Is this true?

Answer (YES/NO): YES